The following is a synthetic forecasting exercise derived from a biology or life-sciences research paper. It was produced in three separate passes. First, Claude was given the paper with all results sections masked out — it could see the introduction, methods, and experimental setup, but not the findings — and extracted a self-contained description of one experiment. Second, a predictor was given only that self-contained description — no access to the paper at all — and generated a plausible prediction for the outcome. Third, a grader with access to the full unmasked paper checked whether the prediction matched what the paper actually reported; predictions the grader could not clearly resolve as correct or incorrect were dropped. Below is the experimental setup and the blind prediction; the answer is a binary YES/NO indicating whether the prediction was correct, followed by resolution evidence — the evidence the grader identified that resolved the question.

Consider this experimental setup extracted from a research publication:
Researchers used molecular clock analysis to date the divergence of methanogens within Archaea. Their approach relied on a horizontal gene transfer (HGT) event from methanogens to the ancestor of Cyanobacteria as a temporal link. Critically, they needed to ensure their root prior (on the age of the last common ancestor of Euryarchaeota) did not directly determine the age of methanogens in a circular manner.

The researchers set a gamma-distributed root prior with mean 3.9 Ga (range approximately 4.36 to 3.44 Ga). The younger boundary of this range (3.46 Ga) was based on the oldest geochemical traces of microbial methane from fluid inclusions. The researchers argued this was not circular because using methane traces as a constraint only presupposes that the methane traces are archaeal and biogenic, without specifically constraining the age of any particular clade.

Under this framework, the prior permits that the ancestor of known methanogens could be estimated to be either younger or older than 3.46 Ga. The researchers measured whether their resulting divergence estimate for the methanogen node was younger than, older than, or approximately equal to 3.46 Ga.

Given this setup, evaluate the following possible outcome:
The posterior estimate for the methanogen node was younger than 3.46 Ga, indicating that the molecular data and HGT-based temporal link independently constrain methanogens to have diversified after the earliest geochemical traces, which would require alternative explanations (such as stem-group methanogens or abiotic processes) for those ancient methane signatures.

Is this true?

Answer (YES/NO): NO